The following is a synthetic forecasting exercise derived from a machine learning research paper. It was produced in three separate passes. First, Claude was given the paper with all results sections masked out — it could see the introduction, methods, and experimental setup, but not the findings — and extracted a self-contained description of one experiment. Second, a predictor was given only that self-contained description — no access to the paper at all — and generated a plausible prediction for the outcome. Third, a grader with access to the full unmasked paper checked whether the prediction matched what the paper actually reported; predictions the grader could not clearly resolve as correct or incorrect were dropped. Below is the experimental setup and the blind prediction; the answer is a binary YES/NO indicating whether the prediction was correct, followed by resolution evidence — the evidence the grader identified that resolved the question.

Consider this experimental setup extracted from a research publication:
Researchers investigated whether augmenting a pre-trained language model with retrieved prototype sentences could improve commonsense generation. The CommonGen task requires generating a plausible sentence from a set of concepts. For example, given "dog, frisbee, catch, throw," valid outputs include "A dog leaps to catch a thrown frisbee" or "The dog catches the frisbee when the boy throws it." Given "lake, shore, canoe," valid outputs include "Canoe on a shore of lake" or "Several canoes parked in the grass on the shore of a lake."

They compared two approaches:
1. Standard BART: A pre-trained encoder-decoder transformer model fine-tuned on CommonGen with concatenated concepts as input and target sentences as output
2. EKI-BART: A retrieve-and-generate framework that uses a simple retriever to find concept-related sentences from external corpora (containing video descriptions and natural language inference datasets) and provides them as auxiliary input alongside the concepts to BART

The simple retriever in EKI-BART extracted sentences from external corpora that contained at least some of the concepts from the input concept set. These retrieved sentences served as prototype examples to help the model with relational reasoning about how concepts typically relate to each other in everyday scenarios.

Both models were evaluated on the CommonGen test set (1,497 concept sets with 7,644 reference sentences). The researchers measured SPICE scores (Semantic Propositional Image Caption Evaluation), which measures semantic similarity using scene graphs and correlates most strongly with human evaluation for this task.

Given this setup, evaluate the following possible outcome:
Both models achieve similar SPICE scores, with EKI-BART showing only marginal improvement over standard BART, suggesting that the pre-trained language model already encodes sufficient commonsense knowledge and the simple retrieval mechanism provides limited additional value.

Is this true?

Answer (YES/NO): NO